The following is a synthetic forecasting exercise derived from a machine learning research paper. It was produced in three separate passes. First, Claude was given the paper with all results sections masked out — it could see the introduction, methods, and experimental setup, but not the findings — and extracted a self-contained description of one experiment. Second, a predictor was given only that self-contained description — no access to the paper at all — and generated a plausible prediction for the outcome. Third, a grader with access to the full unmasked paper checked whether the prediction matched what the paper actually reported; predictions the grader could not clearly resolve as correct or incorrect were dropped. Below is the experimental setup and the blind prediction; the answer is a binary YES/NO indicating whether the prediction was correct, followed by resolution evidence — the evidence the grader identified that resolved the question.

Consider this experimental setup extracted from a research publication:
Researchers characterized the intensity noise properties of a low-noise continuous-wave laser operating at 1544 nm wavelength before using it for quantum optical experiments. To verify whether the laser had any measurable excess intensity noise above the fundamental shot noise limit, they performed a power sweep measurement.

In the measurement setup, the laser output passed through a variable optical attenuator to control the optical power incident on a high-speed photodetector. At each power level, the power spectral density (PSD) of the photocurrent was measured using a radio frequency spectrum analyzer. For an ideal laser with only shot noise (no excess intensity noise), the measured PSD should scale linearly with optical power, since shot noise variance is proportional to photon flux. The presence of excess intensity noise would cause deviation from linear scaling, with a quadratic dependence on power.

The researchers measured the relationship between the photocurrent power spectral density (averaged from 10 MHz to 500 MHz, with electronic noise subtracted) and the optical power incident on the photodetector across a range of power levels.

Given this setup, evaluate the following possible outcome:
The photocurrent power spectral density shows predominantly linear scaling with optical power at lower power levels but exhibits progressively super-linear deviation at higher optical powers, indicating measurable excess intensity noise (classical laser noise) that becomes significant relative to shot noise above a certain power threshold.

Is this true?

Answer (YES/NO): NO